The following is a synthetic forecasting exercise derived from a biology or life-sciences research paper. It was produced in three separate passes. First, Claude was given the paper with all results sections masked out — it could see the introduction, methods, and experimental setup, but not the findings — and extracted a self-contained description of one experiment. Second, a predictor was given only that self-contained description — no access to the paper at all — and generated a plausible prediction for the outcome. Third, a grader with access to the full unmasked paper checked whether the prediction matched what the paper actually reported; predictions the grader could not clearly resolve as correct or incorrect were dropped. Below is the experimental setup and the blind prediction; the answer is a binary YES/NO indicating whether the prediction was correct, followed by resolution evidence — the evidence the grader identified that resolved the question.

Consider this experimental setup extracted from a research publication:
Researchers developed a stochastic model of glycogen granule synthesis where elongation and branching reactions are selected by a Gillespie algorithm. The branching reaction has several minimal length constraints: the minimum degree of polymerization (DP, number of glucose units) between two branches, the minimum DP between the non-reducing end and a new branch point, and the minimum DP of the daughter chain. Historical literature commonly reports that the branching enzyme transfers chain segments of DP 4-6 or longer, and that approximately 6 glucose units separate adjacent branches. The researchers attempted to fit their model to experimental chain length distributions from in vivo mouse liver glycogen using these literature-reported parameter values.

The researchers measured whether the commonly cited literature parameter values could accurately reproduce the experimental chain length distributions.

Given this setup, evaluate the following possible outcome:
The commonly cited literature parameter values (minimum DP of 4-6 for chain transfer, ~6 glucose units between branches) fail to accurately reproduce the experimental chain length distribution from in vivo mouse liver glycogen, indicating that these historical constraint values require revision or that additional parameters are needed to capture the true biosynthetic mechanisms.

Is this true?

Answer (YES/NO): YES